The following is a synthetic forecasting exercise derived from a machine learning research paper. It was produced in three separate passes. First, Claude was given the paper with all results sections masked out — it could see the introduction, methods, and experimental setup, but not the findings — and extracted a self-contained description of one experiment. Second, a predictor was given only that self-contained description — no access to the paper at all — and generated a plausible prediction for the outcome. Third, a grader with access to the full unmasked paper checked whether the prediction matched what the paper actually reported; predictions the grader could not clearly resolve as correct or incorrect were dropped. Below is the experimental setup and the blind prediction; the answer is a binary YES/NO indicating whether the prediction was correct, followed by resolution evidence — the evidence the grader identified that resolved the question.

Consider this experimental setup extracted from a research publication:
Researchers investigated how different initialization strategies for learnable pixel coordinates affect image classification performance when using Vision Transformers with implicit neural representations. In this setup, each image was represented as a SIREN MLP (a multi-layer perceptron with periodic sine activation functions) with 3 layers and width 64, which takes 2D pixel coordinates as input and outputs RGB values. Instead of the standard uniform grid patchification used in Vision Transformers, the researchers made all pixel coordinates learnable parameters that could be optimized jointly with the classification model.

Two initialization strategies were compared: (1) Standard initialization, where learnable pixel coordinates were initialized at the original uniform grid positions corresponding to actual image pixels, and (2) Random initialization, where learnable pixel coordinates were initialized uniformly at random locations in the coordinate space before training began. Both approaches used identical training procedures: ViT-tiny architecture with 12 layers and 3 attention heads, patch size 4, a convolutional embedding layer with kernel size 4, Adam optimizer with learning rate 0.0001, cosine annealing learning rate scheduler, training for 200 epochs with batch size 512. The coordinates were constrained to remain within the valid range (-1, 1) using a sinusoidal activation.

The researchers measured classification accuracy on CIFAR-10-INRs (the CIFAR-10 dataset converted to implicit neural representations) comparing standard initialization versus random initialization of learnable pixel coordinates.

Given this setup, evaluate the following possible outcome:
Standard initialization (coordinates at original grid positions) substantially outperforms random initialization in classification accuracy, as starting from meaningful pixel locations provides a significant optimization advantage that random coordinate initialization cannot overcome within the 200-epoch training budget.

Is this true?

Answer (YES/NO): YES